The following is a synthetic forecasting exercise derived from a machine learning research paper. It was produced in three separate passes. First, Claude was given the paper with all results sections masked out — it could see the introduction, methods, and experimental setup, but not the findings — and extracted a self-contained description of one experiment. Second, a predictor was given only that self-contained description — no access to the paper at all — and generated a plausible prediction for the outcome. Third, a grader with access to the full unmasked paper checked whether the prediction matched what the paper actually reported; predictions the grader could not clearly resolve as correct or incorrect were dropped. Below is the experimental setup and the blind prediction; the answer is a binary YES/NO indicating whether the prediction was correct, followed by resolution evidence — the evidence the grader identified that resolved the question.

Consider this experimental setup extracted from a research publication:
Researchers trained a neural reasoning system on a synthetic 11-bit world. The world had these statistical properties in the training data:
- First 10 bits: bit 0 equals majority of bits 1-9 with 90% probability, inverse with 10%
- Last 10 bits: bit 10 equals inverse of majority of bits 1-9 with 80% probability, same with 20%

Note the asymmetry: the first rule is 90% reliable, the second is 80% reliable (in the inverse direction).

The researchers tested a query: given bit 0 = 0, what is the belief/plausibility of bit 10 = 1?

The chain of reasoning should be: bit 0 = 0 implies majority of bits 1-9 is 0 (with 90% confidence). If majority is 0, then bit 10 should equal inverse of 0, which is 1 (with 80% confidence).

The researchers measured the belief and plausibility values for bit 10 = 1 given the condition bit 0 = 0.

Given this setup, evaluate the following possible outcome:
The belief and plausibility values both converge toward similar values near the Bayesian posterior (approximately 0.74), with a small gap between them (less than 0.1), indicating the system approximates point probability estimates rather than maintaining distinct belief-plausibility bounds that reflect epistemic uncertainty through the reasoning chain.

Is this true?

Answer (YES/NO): NO